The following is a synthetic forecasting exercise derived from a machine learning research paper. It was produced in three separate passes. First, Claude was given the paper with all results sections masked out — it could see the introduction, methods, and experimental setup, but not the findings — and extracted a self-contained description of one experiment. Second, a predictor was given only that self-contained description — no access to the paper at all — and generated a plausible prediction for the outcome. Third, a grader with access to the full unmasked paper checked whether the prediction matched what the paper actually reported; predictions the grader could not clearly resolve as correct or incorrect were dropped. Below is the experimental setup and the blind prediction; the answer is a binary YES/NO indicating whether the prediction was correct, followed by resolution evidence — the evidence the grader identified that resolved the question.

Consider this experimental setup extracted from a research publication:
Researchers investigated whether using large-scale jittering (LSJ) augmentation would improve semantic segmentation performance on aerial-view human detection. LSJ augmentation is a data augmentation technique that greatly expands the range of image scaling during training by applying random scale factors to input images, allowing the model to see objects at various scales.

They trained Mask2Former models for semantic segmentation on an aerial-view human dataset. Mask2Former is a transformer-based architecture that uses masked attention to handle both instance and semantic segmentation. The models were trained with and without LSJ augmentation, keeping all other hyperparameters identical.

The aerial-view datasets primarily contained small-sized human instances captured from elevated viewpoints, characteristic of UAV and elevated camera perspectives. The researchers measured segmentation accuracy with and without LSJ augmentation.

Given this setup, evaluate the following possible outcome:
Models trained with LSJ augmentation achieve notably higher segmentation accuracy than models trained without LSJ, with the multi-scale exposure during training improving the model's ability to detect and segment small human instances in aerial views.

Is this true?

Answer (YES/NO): NO